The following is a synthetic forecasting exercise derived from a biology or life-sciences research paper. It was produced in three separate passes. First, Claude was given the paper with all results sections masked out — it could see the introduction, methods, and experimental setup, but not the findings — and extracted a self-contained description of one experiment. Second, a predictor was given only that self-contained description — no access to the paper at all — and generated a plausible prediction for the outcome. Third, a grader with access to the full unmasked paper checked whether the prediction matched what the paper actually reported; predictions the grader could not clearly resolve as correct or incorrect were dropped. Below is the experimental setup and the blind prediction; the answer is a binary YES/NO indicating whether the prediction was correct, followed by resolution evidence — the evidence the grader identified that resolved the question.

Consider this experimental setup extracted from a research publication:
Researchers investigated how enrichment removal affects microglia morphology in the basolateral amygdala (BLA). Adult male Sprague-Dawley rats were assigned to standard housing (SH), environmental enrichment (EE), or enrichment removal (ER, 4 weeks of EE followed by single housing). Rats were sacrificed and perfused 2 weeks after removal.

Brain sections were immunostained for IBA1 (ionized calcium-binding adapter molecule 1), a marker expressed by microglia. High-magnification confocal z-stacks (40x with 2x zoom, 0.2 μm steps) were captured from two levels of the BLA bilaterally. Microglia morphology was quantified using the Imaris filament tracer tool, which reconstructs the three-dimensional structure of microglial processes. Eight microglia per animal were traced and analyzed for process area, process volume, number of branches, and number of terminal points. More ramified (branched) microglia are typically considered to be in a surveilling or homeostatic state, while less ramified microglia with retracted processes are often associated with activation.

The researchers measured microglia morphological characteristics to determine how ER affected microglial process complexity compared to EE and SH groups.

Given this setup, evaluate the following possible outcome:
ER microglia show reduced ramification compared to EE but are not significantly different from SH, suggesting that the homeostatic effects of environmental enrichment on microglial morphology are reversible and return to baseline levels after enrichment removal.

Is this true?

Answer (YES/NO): NO